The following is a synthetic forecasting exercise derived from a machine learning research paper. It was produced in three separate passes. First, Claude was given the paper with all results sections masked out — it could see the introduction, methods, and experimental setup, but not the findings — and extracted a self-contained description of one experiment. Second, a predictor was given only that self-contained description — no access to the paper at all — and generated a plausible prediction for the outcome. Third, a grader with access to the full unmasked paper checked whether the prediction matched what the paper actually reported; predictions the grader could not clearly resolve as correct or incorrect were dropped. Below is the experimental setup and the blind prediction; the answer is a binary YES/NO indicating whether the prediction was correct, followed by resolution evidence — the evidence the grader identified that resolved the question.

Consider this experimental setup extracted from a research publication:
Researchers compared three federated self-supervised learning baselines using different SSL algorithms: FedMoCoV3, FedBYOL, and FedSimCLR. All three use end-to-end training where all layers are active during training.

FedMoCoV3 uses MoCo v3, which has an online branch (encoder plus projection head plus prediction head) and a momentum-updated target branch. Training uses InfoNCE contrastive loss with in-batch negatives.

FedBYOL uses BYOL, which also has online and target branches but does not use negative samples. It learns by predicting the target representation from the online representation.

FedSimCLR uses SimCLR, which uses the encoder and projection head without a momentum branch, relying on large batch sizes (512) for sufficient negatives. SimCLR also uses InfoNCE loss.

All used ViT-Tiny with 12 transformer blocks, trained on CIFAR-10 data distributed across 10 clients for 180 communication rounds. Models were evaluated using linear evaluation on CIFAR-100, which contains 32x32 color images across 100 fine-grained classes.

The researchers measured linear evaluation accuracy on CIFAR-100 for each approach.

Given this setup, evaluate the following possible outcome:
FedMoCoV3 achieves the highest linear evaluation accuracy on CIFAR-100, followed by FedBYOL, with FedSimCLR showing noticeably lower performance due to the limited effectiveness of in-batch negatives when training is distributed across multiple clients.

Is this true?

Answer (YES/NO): NO